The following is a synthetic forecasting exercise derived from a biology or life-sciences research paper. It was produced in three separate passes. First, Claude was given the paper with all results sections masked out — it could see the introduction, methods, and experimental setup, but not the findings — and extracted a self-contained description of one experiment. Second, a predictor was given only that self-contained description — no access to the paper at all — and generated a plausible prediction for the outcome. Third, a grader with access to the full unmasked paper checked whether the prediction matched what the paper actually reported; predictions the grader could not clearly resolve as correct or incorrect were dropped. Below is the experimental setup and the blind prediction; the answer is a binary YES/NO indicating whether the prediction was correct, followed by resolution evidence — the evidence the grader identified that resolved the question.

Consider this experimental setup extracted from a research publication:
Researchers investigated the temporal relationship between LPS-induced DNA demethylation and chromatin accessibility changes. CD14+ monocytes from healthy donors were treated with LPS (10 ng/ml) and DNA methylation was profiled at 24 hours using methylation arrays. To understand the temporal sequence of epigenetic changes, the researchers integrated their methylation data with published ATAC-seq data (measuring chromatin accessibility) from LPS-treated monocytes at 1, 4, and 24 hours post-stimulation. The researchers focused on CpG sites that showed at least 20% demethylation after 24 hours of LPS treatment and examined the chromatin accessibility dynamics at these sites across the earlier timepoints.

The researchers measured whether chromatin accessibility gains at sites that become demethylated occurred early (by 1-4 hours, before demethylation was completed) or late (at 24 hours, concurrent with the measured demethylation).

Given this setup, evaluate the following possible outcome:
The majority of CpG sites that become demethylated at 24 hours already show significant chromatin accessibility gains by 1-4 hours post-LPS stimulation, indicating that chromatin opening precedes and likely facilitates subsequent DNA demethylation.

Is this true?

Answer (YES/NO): YES